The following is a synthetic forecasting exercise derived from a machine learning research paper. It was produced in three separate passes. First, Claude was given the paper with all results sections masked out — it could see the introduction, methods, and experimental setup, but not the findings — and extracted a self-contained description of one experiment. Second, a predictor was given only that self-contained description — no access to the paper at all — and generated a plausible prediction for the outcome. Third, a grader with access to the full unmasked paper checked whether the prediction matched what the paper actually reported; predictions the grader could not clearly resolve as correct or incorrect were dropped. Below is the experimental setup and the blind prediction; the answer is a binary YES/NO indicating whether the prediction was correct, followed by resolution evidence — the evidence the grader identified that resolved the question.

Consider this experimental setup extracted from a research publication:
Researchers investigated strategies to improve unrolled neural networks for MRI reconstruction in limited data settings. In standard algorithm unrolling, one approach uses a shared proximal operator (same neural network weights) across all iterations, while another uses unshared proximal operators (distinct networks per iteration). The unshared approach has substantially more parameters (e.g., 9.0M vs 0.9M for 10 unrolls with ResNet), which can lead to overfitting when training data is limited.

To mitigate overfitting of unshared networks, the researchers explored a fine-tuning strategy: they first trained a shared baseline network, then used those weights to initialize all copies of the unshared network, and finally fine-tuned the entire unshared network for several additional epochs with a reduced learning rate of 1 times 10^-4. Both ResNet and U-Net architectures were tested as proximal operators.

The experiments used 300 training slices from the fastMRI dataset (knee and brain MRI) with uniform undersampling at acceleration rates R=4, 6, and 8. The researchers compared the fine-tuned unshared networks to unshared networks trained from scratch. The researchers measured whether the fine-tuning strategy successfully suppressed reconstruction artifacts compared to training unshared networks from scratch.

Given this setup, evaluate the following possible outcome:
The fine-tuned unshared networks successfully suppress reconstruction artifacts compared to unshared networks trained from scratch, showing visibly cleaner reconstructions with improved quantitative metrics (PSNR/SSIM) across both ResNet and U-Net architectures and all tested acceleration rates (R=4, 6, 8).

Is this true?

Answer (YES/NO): NO